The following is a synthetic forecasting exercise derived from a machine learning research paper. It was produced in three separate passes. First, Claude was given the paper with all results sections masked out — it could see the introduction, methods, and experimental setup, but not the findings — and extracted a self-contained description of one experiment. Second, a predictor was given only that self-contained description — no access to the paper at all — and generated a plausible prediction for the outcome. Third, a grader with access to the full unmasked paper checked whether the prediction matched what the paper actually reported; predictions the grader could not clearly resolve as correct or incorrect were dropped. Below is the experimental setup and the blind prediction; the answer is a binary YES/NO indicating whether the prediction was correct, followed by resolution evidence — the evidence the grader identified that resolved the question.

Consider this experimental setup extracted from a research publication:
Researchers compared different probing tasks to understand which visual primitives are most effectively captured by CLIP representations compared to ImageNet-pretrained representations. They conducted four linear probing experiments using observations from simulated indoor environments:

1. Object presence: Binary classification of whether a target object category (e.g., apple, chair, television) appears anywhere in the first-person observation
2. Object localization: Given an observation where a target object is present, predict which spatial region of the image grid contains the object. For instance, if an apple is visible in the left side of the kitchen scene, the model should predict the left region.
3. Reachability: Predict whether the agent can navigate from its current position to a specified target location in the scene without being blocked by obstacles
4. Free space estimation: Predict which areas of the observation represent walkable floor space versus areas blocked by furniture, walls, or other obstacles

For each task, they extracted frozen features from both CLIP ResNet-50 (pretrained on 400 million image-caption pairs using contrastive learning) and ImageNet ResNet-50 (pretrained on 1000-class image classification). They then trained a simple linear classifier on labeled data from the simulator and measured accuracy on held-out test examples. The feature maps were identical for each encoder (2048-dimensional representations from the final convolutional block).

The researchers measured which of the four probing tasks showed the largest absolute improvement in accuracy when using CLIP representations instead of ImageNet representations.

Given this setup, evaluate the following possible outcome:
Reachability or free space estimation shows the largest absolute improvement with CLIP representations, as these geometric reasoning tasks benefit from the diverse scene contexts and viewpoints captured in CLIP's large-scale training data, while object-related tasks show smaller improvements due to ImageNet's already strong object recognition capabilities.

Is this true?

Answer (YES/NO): NO